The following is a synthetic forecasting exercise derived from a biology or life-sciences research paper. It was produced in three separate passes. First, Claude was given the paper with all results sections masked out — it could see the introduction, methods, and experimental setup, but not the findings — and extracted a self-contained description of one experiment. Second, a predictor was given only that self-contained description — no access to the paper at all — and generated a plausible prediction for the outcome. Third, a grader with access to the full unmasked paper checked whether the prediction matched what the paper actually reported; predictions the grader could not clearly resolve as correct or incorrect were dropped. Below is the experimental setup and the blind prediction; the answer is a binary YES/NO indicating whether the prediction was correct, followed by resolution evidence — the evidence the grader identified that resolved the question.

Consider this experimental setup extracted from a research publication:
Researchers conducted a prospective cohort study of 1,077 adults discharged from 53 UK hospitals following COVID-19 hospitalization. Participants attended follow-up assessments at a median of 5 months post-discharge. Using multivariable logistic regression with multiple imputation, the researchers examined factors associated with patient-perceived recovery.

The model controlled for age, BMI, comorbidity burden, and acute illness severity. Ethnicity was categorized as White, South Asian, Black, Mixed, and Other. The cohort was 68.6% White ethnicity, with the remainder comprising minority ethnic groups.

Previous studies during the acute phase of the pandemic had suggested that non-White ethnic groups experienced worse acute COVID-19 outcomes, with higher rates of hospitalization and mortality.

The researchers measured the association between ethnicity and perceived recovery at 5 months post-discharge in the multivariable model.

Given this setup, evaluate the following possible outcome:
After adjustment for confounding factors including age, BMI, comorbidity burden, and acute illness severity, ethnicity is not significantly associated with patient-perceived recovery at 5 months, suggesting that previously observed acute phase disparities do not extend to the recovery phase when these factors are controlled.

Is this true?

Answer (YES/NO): NO